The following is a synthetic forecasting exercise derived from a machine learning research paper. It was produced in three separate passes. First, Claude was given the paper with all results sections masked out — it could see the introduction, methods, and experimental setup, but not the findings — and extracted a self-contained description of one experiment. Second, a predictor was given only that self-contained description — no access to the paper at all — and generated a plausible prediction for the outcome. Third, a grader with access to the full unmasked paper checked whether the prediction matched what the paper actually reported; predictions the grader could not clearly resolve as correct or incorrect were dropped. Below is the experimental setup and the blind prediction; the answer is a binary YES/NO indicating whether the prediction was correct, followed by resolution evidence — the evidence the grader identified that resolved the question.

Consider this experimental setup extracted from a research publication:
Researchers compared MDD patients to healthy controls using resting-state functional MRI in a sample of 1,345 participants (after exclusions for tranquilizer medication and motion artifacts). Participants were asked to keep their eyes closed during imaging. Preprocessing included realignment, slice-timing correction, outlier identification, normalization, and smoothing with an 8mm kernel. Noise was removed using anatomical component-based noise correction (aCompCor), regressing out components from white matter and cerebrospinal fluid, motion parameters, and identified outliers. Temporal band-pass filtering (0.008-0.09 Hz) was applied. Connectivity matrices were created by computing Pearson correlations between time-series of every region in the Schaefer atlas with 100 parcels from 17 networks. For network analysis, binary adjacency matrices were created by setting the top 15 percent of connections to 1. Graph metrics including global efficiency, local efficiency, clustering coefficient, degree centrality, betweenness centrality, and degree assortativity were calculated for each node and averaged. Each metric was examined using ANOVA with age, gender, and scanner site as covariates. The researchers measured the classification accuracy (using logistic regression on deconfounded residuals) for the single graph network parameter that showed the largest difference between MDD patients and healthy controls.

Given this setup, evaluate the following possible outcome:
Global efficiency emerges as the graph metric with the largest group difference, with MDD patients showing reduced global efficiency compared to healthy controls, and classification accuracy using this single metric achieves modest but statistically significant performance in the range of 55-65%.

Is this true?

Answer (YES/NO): NO